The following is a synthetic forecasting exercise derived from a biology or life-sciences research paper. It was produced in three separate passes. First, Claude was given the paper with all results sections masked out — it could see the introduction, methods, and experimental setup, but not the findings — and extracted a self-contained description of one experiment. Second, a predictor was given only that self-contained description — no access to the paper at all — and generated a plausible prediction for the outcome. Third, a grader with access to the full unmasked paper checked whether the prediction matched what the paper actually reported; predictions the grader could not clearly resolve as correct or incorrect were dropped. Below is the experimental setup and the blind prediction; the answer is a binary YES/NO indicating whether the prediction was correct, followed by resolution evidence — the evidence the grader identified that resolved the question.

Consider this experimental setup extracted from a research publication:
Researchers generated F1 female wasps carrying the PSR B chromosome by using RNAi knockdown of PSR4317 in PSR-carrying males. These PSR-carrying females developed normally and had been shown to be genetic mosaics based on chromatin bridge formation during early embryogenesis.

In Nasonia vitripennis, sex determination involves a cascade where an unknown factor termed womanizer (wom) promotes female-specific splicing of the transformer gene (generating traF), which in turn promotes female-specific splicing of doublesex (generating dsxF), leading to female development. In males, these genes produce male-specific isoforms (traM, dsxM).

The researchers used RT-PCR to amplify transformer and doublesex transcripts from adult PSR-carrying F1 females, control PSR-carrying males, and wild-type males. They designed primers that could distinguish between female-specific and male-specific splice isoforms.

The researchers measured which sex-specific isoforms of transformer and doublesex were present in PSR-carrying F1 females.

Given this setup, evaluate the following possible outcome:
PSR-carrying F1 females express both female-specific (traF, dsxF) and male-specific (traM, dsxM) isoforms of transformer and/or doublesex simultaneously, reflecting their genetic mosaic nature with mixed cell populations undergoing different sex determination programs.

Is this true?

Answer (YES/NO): YES